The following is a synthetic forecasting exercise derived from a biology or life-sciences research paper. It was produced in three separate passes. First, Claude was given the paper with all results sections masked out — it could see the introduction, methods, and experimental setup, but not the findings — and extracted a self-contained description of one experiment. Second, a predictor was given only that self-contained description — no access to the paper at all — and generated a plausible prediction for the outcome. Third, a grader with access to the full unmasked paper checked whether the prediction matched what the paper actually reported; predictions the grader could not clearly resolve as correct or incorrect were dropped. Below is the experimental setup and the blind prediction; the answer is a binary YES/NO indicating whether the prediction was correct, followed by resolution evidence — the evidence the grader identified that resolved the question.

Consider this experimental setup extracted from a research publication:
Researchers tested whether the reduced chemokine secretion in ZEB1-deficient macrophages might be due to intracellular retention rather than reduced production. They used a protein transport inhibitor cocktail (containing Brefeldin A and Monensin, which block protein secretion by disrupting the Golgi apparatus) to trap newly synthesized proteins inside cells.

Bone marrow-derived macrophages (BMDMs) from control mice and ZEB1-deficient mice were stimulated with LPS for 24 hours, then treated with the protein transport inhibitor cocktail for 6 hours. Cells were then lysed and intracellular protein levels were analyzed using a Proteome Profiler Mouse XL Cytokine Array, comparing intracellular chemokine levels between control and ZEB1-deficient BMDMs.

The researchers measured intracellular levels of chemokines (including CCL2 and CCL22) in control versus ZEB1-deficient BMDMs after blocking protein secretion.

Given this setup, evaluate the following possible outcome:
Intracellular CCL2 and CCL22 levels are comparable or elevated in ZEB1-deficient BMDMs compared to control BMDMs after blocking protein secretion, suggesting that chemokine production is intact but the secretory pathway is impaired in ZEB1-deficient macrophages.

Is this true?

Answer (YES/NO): YES